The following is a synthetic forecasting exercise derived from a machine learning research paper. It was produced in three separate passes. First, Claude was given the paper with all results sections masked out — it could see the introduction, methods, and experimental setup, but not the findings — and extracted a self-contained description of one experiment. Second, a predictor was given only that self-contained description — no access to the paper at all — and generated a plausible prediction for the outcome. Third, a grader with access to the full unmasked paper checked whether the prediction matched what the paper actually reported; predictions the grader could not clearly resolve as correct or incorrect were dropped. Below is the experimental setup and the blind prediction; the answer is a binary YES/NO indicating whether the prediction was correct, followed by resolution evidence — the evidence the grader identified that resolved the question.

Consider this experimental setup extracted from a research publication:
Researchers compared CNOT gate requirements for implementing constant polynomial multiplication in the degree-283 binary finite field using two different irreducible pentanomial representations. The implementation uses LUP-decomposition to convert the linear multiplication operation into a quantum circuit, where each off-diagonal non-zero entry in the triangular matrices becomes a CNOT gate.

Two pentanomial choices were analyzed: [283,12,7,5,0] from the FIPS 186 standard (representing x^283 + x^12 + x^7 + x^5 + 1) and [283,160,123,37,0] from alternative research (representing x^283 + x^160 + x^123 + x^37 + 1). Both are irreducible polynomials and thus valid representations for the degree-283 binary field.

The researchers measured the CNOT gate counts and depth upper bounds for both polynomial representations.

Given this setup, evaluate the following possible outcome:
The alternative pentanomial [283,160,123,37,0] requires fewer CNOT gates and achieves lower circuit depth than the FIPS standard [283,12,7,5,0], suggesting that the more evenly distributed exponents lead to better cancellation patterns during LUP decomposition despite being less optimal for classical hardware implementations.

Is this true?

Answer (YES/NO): NO